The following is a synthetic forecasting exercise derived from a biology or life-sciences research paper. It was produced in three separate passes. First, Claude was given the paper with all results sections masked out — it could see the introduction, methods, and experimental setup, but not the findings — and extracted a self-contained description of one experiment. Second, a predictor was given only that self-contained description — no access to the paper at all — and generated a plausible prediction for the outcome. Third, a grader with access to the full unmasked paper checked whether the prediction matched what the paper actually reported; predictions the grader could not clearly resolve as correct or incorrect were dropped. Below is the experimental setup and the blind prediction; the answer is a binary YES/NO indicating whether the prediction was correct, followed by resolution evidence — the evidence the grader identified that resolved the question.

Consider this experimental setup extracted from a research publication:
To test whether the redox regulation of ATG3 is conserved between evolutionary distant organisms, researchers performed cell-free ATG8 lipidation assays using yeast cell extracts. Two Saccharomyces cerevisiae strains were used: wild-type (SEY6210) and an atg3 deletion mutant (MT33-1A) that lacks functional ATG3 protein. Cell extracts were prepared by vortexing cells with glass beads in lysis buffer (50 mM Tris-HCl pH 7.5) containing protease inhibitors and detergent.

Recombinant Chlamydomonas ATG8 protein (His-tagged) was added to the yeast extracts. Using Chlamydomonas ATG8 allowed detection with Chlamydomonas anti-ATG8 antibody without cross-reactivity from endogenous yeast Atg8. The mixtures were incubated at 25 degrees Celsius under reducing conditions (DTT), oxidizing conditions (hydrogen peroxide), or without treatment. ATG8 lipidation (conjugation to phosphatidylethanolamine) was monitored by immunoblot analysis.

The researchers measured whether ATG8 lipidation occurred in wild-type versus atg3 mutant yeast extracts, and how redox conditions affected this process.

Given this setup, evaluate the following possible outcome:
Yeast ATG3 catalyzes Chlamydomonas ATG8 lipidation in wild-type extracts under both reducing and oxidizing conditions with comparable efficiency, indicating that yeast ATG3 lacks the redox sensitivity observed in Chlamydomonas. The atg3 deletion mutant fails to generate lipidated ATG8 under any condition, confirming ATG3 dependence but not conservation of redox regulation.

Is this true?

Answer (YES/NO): NO